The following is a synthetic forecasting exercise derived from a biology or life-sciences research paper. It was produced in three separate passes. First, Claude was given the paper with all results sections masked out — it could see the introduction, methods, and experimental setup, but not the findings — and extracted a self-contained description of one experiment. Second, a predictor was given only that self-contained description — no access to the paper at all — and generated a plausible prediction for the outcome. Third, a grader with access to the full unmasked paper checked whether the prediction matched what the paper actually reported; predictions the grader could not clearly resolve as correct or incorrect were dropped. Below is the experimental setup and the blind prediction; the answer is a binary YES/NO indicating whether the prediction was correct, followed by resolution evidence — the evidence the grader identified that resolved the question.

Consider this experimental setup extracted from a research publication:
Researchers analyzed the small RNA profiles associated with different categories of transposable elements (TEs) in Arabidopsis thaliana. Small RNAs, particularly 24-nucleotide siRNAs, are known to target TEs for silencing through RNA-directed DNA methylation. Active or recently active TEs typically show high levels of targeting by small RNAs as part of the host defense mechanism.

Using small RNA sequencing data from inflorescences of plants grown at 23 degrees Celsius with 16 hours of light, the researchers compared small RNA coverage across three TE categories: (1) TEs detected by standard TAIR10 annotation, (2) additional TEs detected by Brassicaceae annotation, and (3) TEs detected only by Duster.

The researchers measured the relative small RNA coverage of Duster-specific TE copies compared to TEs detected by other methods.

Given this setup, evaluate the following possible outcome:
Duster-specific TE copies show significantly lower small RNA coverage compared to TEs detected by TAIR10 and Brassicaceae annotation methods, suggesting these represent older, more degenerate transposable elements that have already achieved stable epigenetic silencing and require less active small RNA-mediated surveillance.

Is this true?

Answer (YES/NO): YES